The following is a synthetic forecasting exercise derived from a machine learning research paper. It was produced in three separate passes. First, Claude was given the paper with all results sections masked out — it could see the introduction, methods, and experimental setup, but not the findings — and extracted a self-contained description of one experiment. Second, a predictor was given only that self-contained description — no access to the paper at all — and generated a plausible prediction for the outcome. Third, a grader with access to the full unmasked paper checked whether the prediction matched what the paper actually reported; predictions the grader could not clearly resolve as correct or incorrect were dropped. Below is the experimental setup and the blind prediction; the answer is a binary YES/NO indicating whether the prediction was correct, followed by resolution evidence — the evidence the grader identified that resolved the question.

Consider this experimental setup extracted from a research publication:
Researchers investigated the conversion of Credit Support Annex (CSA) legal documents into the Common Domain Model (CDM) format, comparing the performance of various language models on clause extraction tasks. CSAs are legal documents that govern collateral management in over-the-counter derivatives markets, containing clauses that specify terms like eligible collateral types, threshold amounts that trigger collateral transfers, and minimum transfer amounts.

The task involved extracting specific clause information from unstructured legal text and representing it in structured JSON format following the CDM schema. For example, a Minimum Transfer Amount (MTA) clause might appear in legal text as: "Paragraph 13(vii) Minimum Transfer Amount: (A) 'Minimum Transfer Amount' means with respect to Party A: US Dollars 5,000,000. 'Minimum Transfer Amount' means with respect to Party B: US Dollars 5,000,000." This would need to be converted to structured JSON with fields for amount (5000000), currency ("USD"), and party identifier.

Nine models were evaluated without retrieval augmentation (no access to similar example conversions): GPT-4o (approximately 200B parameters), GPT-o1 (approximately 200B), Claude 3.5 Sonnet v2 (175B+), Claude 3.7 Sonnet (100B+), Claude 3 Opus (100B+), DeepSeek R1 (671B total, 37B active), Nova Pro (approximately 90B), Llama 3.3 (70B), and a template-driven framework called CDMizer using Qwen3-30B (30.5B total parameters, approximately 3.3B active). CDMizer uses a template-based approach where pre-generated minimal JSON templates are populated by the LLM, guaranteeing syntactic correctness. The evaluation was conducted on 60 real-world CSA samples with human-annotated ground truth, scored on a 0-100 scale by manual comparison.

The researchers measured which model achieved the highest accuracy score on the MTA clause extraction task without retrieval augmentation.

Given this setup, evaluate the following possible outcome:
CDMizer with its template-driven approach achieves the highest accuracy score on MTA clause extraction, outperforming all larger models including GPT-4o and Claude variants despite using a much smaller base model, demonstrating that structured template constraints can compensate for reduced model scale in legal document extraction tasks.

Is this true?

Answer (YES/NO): YES